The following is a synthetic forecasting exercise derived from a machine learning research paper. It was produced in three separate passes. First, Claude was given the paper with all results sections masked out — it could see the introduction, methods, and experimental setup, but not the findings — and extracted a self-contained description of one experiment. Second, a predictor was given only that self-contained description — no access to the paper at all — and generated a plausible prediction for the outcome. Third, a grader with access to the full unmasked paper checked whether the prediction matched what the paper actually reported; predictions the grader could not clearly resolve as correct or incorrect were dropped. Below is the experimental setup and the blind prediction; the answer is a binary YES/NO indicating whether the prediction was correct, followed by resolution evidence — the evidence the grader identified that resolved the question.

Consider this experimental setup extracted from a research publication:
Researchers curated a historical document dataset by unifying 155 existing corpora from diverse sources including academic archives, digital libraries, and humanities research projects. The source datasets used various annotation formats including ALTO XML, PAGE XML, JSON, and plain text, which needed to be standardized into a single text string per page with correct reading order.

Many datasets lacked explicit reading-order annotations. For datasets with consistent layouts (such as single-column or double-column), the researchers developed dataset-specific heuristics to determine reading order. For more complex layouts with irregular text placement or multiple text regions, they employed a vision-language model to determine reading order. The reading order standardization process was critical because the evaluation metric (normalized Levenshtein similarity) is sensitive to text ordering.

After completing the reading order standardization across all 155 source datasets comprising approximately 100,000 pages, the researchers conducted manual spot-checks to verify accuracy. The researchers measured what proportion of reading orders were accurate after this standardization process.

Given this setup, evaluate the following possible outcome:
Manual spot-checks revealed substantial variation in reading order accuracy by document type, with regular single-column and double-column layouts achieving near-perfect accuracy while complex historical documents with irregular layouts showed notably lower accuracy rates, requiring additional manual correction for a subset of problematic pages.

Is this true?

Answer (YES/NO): NO